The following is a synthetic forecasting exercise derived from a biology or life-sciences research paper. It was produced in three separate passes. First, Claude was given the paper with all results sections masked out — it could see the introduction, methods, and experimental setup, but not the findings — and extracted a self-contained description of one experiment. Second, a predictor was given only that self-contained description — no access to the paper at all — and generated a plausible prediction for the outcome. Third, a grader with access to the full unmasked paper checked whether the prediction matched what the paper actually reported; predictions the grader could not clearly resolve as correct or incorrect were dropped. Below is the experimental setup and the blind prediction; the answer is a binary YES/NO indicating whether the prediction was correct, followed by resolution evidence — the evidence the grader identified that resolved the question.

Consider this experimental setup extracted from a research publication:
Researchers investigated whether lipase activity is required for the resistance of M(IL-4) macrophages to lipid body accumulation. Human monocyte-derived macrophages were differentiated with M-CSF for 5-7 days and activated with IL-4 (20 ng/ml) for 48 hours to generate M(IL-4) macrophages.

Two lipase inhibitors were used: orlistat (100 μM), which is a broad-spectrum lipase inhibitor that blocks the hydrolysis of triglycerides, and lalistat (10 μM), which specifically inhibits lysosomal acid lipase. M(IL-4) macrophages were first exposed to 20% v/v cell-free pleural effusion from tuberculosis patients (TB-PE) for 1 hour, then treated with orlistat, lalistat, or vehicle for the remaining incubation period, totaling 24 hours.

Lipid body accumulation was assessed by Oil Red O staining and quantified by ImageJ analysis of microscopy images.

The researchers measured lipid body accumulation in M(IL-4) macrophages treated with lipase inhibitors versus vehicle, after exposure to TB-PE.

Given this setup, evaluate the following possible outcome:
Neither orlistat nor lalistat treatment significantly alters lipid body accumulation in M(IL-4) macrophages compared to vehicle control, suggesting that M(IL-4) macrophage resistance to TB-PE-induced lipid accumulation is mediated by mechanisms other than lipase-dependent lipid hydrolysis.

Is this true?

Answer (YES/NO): NO